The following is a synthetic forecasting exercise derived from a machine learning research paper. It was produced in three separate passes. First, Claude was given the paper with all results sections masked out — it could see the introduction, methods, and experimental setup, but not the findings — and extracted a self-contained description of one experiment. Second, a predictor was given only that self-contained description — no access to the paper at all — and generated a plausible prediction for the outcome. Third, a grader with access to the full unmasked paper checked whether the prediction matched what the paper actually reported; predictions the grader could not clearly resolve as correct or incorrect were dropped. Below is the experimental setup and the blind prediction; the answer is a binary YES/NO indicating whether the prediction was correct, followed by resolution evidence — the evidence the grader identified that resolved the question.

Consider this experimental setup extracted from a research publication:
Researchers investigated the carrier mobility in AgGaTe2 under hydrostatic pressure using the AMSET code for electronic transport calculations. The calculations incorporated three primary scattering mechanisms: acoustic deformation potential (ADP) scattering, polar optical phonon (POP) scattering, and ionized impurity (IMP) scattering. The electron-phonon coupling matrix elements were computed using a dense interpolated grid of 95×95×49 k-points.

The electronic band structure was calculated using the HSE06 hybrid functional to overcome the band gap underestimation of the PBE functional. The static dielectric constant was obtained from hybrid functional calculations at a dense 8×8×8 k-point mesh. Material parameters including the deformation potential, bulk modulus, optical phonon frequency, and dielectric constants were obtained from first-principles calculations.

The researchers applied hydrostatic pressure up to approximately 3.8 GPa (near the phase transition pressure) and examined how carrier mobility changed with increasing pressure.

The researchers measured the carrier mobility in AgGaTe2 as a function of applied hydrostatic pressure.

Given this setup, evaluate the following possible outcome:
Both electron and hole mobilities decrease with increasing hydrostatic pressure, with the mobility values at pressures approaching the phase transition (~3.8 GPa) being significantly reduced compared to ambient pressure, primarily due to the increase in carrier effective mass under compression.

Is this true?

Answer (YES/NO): NO